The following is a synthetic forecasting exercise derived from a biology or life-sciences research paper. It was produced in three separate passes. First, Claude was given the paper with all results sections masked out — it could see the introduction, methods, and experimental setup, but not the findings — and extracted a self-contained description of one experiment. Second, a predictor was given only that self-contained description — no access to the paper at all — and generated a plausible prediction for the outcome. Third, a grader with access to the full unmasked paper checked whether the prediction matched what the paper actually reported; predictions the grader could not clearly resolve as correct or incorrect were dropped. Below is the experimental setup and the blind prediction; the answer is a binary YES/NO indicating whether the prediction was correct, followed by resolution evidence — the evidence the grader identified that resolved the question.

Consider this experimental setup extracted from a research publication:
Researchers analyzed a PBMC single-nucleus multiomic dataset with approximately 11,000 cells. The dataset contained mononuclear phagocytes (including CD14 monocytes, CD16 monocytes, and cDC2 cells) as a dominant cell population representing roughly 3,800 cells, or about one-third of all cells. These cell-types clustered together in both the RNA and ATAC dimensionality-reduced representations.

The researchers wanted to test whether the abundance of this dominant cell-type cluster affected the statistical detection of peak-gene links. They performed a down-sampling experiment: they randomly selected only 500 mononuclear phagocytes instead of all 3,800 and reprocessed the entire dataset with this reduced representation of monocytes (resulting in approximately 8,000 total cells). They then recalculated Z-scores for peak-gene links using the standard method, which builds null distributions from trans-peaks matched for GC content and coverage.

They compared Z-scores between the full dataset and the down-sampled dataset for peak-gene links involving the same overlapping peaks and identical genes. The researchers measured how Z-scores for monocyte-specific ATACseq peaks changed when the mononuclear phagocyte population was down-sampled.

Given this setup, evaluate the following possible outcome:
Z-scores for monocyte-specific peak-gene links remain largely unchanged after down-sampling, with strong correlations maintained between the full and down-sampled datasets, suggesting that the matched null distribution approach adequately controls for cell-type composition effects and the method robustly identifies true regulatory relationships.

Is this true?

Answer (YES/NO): NO